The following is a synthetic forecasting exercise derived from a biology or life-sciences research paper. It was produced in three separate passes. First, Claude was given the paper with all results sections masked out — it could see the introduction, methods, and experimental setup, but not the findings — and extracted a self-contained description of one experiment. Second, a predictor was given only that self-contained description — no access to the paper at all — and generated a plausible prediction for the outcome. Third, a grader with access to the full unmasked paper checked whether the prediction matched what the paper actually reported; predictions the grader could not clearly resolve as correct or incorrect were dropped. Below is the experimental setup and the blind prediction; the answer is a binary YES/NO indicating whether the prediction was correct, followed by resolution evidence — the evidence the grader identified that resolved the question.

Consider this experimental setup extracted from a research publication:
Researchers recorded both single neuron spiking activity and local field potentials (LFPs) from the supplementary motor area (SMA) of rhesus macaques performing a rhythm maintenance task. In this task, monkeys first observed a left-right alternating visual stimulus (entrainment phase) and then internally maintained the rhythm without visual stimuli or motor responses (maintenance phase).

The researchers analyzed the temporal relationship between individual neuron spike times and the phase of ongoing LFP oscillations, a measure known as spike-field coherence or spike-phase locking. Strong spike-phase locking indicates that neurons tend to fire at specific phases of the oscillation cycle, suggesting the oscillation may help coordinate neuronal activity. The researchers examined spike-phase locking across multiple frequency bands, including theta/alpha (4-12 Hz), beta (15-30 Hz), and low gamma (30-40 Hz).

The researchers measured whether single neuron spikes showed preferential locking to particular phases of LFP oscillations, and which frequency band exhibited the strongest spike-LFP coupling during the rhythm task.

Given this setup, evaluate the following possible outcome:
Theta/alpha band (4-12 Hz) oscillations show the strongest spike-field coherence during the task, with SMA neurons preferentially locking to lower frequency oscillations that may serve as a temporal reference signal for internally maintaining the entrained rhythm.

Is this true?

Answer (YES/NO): NO